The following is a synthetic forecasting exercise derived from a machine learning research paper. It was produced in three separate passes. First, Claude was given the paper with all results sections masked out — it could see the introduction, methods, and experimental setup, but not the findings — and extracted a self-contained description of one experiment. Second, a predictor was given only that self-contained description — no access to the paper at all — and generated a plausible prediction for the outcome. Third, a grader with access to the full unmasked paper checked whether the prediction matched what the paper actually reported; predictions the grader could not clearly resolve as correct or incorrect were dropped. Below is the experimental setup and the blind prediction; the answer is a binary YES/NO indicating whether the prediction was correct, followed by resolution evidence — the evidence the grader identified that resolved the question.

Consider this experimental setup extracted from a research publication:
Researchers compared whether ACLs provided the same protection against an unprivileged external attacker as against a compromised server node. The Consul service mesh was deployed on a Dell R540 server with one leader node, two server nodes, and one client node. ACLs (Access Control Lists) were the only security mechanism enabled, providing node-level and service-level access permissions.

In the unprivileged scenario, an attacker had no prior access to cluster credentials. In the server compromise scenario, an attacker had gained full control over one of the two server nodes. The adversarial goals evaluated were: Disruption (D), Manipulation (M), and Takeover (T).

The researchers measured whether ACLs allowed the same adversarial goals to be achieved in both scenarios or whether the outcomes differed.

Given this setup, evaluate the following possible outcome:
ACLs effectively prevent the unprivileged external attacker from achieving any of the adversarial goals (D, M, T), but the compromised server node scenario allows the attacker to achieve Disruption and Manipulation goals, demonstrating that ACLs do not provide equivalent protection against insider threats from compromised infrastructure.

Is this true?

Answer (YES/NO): NO